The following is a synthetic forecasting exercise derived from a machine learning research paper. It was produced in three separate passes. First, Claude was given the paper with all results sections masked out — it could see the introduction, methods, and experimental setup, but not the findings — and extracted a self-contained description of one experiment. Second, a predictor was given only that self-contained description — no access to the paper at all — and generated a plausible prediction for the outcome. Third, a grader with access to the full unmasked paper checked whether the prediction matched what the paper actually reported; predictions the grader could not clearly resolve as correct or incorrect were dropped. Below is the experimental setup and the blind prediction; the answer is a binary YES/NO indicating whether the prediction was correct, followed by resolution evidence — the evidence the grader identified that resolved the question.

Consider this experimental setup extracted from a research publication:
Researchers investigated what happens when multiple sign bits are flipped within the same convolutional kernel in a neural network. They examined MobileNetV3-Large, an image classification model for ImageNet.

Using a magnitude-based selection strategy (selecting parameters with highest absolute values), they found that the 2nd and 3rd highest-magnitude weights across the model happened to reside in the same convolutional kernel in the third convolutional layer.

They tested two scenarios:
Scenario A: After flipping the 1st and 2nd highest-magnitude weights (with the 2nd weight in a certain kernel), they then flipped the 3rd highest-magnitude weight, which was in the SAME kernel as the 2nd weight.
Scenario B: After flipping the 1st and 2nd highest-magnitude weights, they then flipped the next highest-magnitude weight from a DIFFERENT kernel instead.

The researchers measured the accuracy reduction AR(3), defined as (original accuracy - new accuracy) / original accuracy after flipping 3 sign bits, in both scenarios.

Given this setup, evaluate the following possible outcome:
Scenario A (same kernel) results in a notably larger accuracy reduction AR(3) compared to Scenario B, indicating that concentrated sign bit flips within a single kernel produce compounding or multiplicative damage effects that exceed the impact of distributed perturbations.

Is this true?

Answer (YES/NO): NO